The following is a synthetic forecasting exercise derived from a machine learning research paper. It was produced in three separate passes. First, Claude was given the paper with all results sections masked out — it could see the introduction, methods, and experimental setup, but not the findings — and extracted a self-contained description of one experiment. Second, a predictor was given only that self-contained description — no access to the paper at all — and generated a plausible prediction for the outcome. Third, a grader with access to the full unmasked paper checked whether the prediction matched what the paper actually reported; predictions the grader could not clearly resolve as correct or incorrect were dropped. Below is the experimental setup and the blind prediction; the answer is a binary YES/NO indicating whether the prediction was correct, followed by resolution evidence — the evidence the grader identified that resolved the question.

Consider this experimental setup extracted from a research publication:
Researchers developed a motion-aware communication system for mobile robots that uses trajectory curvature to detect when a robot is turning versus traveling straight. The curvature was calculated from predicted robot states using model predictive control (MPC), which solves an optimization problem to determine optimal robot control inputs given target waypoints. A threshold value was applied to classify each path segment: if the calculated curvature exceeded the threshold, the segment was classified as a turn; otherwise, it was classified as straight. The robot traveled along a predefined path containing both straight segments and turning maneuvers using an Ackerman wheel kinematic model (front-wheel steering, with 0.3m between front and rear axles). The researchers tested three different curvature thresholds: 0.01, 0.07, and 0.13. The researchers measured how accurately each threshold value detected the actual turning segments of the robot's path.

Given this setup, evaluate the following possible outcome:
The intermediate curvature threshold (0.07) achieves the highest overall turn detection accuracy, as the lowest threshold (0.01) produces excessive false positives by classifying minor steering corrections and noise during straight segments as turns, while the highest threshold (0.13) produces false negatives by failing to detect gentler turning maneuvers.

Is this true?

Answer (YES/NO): YES